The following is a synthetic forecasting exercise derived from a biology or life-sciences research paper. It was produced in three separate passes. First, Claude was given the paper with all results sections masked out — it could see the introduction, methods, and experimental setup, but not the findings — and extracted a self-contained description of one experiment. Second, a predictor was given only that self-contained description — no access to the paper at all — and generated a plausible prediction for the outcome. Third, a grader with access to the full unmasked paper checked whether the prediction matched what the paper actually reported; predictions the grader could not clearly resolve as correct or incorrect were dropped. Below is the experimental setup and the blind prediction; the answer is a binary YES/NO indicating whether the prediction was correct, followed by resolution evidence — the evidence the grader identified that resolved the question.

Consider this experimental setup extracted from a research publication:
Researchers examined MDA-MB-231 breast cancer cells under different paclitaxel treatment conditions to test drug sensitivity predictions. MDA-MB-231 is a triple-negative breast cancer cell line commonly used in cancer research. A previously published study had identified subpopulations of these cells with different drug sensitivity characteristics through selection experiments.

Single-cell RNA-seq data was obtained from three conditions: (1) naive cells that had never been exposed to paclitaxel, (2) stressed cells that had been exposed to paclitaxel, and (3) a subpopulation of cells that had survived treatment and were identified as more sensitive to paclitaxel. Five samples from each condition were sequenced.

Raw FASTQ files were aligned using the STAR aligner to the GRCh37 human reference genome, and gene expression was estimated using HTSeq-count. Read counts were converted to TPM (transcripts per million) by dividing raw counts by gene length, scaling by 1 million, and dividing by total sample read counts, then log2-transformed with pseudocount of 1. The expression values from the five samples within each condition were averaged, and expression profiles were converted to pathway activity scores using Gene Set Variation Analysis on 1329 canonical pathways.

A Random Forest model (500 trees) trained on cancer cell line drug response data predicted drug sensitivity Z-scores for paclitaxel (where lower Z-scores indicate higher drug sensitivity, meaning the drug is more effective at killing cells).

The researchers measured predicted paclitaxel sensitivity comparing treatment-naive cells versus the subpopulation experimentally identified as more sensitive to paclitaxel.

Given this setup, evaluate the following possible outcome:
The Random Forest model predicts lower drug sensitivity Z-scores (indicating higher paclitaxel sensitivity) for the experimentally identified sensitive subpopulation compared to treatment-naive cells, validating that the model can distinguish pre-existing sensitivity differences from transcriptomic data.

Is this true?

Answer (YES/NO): YES